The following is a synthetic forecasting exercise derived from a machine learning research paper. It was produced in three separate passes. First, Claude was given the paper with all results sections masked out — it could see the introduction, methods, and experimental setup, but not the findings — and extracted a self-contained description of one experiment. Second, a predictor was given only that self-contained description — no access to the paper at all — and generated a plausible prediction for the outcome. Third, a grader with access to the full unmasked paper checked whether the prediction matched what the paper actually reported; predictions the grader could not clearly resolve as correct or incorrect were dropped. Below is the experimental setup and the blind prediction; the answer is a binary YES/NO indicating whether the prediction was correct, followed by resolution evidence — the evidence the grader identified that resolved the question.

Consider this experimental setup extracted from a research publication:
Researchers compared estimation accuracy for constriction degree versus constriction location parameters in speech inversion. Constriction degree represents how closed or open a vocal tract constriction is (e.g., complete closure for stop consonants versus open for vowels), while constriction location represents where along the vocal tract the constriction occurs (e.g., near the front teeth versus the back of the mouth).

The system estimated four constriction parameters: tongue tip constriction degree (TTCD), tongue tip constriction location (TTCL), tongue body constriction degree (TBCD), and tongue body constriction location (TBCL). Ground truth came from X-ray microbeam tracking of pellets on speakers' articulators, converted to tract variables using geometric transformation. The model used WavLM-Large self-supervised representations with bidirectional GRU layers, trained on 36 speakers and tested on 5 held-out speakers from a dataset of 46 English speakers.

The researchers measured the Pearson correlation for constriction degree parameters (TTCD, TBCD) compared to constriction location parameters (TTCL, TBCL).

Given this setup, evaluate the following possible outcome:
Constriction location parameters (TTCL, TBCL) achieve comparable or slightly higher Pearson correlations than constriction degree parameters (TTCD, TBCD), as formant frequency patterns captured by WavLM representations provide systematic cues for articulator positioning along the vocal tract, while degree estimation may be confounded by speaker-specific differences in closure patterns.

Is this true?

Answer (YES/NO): NO